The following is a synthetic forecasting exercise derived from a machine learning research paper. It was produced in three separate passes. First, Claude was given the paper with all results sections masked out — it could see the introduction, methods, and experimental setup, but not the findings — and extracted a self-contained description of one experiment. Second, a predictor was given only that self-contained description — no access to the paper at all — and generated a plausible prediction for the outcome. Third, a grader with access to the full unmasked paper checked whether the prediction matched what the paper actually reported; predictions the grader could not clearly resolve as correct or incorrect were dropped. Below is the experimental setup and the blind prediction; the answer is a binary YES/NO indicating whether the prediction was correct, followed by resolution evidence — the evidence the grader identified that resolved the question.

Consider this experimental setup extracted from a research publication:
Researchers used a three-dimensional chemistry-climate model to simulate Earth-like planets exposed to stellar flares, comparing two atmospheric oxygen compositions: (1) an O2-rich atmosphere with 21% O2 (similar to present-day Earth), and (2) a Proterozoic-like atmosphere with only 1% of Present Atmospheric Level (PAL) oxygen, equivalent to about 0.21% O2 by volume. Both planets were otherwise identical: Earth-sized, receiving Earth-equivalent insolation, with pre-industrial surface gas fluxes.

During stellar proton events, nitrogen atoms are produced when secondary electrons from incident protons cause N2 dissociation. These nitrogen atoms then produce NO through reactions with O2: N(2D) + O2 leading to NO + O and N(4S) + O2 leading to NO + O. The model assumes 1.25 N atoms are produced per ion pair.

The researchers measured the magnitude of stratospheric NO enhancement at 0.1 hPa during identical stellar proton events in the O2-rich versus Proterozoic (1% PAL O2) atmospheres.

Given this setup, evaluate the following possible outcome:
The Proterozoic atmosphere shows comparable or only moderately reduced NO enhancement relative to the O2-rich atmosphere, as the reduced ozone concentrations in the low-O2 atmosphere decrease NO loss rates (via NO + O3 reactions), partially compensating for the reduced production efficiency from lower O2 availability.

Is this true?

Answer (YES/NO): NO